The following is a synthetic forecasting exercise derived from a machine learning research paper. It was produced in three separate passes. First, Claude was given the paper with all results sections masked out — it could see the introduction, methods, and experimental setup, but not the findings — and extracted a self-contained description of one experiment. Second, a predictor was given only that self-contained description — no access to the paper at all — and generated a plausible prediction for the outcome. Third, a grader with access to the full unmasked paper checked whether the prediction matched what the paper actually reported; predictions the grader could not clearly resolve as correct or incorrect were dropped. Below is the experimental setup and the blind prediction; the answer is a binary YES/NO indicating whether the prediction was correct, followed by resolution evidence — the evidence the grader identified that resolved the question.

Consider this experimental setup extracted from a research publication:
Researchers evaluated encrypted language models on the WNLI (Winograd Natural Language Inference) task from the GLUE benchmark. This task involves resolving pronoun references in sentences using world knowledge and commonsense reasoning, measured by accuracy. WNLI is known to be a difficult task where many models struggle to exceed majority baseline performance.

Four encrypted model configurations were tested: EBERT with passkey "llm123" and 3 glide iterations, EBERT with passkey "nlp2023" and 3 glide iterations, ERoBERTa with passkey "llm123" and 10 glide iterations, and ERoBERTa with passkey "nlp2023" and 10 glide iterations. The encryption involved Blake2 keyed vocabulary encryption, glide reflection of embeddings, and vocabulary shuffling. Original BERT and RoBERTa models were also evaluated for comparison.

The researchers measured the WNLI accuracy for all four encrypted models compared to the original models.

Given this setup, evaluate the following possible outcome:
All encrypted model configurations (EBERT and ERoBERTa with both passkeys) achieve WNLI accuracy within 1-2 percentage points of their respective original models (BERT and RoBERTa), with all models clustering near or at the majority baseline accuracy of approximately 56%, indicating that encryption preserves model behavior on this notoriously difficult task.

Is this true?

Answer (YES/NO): YES